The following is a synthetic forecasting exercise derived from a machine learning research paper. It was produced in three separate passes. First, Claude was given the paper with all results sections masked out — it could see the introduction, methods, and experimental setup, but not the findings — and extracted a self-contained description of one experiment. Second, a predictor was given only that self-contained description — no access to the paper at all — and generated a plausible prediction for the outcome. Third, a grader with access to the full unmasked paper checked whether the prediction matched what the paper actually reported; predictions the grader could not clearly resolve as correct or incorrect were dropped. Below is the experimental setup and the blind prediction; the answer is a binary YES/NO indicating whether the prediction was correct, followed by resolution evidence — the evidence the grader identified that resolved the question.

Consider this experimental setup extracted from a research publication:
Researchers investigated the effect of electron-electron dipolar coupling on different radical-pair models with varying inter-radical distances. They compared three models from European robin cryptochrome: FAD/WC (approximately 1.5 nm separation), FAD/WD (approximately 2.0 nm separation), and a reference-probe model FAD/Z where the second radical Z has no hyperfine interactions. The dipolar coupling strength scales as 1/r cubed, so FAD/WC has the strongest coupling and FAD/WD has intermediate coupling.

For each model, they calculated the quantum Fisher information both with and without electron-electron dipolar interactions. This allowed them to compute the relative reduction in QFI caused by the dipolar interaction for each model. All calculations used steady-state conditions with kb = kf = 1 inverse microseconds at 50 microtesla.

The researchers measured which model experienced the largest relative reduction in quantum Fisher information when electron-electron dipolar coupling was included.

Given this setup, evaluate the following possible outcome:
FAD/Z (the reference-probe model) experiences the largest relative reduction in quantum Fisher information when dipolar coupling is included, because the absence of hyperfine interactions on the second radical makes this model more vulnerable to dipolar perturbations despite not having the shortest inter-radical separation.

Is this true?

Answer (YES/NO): NO